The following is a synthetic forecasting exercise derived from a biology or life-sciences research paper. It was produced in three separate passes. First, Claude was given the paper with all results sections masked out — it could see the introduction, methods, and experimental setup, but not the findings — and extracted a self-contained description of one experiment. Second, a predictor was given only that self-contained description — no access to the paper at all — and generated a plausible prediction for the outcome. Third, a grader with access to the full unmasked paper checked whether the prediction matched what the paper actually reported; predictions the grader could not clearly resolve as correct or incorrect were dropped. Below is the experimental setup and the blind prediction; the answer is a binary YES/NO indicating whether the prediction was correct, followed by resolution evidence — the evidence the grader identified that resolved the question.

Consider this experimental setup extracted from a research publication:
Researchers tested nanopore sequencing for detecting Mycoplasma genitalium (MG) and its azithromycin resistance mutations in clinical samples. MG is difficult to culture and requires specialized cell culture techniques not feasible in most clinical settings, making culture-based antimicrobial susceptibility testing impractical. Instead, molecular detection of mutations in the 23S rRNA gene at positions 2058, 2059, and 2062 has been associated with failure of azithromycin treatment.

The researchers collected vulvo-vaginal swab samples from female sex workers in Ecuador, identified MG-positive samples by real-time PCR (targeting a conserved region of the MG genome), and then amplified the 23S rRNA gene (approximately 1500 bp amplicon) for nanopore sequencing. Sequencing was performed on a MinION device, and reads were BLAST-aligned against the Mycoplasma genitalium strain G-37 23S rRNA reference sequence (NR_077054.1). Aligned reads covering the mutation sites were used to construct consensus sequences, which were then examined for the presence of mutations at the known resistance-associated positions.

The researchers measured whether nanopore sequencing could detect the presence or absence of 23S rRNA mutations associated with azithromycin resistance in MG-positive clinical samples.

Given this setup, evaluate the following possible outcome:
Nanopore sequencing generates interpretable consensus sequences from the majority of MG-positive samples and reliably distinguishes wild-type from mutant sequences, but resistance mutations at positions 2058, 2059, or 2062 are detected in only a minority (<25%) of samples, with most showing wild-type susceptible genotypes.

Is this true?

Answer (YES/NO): NO